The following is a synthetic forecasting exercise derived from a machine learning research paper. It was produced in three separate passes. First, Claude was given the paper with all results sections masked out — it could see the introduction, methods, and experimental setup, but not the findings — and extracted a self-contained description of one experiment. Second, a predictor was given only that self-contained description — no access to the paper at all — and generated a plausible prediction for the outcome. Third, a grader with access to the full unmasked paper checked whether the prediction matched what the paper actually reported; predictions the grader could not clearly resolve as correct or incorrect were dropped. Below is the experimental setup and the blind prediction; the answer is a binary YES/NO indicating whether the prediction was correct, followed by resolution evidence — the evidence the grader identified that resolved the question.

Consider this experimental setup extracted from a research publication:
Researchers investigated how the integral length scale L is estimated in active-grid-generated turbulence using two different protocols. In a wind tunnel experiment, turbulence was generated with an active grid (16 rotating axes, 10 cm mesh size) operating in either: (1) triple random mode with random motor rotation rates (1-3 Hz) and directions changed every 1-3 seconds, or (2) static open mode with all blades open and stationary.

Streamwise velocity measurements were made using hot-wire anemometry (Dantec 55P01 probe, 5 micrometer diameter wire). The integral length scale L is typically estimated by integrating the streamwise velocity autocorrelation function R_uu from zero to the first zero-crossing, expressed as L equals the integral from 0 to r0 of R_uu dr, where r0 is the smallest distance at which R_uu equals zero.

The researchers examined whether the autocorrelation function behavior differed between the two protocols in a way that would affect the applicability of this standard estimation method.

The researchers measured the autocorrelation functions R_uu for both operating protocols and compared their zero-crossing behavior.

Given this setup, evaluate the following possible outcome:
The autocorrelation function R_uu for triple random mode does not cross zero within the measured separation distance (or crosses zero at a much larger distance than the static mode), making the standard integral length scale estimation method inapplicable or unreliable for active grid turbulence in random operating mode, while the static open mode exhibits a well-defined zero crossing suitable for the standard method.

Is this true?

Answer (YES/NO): YES